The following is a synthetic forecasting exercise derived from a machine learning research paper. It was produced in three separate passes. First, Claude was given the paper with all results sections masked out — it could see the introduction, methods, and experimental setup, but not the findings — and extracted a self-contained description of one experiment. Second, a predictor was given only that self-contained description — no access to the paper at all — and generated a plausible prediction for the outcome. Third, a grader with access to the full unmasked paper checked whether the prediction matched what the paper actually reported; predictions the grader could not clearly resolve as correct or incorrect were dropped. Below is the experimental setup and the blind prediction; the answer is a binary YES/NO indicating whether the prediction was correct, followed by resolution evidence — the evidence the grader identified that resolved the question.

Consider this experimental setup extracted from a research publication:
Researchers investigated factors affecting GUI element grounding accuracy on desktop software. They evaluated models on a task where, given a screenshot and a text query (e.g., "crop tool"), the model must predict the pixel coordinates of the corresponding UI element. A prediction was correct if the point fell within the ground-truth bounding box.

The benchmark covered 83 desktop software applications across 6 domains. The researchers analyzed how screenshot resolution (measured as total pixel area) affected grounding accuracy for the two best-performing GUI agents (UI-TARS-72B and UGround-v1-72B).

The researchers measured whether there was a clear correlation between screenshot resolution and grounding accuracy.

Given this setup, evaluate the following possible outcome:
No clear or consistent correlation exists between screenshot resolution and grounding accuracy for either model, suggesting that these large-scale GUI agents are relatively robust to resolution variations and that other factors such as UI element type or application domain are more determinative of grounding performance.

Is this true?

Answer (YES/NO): YES